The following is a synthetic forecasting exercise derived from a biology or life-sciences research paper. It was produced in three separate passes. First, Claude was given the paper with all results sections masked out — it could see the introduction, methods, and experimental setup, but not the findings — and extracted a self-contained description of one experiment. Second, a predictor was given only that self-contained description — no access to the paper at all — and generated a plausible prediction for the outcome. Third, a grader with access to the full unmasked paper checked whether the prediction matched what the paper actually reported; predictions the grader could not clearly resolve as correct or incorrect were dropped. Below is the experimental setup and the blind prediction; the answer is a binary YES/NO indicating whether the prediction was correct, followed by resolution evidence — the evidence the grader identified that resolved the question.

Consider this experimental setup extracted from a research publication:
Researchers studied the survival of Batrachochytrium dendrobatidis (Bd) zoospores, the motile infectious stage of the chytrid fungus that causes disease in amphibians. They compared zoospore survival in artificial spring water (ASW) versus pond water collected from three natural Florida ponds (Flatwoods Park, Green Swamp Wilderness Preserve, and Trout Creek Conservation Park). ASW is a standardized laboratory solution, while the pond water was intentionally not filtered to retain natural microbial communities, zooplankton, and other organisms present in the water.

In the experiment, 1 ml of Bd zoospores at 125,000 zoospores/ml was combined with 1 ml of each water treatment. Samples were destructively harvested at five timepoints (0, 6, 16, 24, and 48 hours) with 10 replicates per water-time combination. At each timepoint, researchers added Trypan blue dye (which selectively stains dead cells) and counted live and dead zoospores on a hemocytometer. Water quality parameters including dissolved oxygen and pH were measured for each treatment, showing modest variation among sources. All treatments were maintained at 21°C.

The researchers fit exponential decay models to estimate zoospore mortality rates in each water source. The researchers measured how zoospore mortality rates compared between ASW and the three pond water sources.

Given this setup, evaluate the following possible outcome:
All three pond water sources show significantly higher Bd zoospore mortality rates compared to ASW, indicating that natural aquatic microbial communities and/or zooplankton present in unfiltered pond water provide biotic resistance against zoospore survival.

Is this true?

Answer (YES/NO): NO